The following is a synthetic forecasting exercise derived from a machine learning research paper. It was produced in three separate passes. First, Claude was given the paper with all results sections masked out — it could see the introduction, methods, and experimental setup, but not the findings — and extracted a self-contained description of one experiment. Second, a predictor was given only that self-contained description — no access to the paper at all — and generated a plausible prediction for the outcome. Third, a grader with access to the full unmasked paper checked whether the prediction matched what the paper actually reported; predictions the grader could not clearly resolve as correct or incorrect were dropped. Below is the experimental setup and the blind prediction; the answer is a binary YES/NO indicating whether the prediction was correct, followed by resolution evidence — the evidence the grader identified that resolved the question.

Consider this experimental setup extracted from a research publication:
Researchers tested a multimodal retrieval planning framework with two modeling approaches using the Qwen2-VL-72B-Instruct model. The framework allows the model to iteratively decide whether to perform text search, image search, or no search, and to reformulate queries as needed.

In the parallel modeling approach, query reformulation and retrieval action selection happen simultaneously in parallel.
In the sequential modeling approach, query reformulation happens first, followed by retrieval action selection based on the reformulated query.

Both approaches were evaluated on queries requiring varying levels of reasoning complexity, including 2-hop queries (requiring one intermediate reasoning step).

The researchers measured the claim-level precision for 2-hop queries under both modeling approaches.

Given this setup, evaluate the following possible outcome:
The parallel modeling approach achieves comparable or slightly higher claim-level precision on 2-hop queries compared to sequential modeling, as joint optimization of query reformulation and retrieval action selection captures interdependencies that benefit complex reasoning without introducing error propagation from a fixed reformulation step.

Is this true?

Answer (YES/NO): YES